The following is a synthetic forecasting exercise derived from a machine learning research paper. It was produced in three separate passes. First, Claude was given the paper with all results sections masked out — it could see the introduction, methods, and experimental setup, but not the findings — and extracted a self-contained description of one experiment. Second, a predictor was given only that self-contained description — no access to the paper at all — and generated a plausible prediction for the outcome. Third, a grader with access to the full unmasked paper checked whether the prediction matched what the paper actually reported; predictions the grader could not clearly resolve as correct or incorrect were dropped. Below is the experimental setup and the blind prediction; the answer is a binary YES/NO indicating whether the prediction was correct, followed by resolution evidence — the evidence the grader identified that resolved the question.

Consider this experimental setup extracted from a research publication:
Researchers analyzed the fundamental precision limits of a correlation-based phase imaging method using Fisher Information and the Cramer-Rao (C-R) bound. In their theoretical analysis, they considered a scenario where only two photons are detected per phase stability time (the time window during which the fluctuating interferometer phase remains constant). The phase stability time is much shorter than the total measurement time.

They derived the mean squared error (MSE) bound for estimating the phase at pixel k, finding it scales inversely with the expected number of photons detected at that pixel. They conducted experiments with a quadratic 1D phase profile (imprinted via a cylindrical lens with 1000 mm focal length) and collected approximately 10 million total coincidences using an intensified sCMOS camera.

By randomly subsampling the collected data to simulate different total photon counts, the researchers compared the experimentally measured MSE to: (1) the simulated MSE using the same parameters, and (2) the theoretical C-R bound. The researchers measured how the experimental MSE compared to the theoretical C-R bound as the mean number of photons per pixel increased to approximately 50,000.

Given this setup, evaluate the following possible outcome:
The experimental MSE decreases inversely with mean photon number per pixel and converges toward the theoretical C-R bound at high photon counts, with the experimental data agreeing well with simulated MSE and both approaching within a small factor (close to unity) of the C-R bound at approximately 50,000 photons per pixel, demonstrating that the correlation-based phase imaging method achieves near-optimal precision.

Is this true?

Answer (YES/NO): YES